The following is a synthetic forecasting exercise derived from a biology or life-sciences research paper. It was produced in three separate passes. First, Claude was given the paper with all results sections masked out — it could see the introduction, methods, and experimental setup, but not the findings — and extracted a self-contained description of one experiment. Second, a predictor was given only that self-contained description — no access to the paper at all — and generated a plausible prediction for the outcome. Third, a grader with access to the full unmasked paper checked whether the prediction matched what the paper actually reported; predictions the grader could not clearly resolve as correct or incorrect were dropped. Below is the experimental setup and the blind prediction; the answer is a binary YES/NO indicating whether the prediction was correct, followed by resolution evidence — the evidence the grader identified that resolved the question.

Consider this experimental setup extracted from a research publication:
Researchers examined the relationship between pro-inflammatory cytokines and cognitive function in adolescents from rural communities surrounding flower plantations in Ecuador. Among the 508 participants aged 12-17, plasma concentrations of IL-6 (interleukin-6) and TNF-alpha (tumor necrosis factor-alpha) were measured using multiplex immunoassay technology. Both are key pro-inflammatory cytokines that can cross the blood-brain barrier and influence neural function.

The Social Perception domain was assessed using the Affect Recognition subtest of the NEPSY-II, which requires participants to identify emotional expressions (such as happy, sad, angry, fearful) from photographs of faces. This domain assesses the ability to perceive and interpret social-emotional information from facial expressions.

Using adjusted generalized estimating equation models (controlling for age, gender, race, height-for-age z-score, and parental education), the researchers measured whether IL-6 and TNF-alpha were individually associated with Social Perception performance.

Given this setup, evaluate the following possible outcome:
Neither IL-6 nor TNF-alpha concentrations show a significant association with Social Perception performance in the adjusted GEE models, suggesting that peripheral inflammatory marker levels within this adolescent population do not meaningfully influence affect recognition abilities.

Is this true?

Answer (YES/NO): NO